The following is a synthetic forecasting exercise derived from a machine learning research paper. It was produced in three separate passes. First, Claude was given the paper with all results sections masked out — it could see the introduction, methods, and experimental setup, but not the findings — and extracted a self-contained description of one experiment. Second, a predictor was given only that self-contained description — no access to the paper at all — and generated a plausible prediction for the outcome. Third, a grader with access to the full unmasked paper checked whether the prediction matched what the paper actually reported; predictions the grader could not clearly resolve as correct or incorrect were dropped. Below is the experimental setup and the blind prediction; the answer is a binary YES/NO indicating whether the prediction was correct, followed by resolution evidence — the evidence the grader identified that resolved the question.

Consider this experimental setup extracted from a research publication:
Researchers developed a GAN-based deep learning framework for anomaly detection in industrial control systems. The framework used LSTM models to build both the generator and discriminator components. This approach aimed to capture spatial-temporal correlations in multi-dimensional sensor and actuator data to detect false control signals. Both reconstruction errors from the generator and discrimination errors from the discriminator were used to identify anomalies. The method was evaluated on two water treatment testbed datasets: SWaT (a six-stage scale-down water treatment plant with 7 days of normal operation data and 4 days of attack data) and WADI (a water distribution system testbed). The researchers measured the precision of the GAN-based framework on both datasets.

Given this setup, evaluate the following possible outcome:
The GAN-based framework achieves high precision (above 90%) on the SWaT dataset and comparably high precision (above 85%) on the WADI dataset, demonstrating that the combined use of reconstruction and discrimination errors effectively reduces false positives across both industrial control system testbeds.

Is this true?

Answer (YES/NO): NO